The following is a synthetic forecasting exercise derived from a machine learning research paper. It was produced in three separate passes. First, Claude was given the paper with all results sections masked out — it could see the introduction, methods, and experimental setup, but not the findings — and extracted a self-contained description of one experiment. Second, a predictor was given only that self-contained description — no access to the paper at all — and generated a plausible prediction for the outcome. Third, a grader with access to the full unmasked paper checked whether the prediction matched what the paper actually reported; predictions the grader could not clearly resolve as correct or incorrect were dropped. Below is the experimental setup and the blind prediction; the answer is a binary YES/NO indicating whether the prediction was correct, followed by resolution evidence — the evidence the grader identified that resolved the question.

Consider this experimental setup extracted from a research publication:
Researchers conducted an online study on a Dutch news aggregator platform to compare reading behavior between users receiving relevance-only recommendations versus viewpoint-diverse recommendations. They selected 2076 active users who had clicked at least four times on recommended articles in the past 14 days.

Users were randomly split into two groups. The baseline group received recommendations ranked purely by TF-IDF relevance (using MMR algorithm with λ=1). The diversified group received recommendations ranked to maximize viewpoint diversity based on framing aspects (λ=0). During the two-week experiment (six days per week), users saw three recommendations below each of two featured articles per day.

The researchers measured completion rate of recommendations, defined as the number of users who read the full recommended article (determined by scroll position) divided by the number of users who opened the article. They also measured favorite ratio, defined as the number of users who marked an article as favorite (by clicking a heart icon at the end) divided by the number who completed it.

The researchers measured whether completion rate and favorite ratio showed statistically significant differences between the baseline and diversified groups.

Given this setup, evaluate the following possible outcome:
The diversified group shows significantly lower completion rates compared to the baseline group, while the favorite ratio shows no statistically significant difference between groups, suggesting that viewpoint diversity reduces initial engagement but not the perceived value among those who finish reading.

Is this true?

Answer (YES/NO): NO